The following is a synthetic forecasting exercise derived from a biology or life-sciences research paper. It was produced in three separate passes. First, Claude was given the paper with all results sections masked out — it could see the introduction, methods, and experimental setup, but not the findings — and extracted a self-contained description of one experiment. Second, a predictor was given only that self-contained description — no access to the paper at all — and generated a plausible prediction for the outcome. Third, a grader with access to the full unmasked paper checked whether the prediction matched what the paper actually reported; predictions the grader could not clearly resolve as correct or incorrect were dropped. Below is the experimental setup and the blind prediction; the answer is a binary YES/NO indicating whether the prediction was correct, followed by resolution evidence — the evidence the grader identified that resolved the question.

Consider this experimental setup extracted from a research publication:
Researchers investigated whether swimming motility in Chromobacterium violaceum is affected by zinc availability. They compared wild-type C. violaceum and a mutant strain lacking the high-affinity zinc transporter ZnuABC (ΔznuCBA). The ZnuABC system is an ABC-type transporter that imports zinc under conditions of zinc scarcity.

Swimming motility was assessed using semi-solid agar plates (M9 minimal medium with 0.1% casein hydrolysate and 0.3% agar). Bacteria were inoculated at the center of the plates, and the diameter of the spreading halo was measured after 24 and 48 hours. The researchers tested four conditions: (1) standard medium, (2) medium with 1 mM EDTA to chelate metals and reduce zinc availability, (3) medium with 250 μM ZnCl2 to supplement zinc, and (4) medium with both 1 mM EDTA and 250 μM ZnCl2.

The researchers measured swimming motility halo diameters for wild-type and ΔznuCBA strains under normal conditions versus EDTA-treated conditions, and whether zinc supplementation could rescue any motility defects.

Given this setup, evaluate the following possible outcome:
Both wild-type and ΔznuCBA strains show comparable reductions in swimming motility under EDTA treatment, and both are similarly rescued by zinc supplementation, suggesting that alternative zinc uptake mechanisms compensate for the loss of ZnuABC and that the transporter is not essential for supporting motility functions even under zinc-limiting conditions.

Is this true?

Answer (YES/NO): NO